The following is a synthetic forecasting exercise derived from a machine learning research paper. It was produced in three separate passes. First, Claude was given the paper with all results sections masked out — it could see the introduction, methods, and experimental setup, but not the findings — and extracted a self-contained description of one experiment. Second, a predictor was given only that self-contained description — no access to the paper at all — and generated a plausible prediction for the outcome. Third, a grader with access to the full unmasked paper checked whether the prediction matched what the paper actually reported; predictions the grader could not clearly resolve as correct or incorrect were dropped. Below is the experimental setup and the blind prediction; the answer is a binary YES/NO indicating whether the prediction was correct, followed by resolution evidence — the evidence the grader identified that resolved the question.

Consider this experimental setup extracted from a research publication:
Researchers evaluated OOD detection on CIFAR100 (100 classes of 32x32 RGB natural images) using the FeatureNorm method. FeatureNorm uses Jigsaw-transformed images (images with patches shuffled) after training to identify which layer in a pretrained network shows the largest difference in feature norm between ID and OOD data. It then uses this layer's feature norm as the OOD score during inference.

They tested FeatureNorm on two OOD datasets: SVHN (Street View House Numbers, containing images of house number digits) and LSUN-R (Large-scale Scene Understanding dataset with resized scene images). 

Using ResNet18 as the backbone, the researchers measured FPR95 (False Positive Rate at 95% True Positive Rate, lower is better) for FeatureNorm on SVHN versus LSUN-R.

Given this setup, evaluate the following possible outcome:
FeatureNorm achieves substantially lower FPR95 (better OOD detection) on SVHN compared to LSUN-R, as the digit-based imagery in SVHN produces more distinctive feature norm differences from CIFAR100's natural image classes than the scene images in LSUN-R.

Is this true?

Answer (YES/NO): YES